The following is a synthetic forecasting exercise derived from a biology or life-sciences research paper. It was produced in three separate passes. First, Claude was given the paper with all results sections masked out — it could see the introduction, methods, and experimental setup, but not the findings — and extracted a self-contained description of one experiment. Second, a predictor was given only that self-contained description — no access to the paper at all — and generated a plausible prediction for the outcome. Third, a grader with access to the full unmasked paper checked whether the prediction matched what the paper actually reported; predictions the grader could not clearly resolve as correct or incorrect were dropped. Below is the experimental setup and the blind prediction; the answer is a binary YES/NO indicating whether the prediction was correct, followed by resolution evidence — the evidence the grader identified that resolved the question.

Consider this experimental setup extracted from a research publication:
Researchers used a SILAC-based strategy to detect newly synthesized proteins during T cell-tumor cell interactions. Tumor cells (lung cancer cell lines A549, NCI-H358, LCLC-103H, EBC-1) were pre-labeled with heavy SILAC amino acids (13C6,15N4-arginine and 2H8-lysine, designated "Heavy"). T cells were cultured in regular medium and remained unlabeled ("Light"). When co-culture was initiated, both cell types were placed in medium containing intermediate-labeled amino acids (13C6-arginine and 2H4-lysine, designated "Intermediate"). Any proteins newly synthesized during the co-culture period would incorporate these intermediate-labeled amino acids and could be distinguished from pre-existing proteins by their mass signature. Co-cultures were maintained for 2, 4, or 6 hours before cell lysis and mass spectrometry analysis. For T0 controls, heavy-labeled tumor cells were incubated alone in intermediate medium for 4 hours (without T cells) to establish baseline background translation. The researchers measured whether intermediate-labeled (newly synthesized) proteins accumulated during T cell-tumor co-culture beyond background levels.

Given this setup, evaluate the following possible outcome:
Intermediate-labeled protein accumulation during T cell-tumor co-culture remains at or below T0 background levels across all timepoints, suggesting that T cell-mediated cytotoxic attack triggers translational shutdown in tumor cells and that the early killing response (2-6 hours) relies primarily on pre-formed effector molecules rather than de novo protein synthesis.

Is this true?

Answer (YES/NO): NO